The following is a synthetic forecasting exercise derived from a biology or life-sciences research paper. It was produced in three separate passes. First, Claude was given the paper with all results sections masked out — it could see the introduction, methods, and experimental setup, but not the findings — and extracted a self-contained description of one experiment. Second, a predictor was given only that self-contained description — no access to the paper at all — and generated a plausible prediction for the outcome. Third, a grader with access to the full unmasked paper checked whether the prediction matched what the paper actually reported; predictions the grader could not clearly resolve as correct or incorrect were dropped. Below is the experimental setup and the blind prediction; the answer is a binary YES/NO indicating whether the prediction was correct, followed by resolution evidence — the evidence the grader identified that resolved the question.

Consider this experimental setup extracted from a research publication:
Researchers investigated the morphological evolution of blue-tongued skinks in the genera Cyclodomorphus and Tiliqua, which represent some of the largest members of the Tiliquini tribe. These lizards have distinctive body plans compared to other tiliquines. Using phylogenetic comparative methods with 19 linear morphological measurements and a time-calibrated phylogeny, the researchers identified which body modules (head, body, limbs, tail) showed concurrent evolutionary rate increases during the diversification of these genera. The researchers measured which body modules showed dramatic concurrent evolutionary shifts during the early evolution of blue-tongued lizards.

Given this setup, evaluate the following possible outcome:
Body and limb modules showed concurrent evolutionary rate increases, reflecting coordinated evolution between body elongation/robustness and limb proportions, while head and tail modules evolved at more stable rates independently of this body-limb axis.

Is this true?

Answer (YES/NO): NO